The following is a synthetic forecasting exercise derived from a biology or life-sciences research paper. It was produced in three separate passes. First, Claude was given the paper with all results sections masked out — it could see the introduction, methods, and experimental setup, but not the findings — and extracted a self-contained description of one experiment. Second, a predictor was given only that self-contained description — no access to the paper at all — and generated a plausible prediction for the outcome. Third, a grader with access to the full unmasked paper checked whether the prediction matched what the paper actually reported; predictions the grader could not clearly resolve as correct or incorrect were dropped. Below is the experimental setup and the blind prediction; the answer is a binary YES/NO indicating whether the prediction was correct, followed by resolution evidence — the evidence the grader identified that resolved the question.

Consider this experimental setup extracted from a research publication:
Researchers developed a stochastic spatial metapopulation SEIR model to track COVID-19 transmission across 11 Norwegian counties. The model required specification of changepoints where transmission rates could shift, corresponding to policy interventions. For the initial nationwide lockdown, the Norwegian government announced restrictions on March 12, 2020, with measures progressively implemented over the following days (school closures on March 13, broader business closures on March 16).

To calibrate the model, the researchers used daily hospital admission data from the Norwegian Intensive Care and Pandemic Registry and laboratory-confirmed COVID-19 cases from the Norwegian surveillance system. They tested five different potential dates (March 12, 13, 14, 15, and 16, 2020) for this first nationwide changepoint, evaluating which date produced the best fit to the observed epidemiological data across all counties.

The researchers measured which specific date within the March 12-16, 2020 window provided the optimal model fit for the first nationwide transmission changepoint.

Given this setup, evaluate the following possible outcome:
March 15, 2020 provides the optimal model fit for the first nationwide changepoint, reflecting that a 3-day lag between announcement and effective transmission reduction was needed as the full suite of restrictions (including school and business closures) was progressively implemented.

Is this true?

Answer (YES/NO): YES